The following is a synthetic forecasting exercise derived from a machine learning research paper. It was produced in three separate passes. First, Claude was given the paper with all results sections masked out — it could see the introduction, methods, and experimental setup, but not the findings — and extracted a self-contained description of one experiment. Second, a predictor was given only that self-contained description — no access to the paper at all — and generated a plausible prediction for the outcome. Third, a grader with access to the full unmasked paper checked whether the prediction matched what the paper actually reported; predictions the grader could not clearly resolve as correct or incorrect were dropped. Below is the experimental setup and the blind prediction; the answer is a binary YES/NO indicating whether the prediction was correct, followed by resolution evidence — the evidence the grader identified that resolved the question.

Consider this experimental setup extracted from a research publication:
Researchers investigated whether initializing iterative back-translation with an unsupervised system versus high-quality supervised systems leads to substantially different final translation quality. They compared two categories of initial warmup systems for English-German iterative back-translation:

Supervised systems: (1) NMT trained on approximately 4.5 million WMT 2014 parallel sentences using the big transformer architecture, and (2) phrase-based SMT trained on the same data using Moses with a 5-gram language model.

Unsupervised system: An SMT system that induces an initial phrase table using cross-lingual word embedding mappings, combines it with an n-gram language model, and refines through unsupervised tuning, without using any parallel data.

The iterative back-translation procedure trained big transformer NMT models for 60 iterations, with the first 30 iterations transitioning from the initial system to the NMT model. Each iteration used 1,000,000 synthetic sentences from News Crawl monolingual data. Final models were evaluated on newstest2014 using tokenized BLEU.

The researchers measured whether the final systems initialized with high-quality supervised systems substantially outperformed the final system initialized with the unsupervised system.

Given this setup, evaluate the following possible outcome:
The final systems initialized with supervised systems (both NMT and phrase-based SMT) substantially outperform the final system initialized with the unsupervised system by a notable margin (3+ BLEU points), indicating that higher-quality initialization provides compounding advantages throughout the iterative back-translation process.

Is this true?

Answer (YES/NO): NO